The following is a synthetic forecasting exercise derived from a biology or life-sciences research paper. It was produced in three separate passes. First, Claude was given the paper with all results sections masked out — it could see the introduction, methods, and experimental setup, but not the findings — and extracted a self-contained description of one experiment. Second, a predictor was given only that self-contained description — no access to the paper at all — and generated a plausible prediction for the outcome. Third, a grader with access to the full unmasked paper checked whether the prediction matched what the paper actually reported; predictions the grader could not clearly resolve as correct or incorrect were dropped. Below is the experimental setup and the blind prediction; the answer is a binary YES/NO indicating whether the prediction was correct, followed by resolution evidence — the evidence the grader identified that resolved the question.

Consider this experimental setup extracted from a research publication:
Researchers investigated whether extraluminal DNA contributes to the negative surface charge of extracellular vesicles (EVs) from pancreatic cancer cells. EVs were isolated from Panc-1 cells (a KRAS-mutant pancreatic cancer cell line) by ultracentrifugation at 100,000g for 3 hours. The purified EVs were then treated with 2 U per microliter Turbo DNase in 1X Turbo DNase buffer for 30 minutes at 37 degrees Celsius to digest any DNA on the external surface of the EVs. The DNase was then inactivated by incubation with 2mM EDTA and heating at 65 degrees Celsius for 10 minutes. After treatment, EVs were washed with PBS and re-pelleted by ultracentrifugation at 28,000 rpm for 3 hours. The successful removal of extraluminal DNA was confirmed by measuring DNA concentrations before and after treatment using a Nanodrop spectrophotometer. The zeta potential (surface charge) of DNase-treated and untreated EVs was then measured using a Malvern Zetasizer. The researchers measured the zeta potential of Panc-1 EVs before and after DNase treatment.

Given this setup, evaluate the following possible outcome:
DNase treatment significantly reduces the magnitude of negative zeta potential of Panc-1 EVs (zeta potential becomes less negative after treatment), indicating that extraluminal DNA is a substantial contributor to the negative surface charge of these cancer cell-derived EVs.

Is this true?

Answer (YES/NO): YES